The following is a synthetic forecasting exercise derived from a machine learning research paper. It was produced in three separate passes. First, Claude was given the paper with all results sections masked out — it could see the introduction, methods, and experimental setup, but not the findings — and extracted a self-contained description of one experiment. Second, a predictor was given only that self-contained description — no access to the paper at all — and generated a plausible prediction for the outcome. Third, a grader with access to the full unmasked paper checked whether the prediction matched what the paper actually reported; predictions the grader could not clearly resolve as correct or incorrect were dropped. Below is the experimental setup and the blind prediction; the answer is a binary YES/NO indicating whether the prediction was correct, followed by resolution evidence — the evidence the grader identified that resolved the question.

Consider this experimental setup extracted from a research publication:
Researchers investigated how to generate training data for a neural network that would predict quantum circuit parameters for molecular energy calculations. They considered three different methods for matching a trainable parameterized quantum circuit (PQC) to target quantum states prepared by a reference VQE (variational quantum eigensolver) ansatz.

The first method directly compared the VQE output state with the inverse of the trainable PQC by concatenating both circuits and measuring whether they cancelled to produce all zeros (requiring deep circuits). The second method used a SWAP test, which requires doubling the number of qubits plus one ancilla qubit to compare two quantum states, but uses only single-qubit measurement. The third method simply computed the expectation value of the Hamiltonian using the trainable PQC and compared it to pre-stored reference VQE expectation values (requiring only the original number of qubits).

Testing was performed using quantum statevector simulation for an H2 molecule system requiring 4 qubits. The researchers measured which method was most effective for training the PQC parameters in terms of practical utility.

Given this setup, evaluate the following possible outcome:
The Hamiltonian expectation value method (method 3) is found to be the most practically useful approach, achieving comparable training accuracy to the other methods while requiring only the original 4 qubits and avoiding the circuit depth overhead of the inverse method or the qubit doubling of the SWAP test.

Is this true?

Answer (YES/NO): YES